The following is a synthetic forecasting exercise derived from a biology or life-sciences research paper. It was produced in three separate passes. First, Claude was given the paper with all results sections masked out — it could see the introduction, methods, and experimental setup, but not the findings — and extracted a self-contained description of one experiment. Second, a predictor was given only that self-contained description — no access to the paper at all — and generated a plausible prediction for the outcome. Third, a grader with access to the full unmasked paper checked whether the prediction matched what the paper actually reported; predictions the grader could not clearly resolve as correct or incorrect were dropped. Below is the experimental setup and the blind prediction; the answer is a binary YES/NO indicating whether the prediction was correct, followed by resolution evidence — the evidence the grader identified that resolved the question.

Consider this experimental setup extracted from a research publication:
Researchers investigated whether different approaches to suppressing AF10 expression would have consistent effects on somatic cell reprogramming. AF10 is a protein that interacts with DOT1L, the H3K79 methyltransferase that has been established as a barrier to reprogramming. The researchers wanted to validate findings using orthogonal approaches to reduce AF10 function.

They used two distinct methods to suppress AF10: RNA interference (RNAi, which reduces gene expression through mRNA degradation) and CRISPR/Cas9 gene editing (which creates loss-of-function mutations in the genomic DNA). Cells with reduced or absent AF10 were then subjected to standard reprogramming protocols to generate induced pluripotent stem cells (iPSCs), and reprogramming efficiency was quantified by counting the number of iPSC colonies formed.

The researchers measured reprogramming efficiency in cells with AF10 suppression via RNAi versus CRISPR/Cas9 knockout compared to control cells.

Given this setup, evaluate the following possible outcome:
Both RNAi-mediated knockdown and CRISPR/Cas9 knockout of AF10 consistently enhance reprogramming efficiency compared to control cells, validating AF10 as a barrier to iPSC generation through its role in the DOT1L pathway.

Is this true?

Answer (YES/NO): YES